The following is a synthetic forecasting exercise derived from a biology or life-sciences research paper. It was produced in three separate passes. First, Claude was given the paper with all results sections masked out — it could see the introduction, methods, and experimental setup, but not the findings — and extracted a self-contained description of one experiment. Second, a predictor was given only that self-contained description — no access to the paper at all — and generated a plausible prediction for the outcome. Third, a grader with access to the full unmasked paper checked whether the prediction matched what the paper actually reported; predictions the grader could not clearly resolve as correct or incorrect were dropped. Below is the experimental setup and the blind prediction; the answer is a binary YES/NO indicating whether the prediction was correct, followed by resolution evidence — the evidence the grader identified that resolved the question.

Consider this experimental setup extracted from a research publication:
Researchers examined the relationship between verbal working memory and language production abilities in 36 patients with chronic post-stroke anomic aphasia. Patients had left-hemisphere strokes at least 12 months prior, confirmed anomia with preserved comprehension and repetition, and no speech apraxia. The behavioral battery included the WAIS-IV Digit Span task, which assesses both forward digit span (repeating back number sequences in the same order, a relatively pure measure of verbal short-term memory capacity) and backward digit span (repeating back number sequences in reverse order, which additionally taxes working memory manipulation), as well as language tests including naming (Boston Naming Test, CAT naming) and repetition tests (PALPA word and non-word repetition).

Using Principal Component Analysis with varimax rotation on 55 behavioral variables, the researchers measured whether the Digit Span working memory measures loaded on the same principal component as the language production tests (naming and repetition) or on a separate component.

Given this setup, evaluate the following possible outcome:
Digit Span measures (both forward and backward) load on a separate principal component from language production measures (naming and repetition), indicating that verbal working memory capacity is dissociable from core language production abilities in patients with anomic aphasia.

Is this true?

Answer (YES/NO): YES